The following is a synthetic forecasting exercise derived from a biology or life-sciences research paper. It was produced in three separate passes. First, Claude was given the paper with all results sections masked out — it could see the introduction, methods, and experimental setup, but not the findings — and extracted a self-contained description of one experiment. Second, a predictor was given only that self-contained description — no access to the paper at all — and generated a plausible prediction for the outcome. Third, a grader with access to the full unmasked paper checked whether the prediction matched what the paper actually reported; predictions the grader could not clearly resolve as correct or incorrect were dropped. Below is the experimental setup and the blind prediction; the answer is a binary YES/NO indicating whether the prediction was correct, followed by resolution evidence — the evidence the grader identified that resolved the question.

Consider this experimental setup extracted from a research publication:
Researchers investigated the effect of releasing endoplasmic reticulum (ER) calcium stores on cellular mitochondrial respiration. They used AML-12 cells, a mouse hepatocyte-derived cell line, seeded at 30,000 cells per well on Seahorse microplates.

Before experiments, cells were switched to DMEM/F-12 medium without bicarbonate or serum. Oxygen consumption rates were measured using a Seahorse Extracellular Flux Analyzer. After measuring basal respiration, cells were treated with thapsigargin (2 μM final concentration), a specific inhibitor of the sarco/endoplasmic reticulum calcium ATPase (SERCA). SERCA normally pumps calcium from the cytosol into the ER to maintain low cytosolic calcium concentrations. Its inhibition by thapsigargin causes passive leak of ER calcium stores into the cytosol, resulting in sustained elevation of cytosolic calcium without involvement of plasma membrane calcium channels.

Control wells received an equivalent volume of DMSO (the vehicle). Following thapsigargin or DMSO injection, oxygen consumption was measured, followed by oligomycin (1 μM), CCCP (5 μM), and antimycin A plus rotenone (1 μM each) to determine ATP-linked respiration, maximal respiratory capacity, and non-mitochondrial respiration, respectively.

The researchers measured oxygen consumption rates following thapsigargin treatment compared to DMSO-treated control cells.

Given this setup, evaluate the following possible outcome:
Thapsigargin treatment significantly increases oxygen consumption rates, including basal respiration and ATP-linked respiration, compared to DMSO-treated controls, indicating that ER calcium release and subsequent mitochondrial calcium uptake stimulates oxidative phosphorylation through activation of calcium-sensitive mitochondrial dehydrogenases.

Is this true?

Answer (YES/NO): NO